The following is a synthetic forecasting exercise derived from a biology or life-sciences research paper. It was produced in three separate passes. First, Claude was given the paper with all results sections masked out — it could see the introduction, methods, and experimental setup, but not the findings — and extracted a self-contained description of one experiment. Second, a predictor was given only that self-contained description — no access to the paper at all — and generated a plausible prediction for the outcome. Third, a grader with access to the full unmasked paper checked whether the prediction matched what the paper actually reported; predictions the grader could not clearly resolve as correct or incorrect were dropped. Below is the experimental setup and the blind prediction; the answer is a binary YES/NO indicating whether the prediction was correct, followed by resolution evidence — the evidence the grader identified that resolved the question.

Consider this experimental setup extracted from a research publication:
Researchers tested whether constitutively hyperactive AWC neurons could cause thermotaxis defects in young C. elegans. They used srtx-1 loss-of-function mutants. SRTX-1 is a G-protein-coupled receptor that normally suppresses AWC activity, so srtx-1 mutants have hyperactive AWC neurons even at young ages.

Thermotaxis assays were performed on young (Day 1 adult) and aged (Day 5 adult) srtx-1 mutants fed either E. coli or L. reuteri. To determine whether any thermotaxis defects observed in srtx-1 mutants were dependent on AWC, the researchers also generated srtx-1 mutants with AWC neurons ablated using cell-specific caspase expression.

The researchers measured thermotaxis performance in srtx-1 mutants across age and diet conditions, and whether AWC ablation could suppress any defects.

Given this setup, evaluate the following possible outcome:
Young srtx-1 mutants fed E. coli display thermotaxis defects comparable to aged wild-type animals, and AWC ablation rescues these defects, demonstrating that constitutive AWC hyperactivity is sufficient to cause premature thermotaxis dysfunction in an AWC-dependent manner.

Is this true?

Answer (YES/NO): NO